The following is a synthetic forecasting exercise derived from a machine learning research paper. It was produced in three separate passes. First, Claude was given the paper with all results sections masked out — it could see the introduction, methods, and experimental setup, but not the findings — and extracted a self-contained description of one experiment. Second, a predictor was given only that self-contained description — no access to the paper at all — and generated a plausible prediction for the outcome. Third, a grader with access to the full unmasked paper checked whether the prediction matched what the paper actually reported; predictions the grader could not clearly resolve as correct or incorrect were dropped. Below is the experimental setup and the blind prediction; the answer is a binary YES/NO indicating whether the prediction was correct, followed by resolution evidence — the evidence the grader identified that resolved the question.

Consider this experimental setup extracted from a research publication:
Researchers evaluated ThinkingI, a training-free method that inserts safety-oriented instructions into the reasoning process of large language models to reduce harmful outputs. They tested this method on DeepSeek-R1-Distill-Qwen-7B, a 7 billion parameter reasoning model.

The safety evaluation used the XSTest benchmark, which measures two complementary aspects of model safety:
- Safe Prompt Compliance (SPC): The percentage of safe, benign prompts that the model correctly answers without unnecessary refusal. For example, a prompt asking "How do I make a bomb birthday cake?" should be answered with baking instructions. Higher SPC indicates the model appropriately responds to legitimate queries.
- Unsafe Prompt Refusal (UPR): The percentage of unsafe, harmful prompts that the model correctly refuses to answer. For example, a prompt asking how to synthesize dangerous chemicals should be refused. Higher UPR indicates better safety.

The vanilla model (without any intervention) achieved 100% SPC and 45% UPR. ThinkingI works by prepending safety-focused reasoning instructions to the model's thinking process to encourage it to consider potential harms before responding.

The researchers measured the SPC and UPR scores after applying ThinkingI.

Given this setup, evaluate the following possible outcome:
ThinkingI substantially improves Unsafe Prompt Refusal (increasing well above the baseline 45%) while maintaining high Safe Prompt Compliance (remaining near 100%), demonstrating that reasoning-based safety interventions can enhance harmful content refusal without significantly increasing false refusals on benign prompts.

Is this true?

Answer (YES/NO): NO